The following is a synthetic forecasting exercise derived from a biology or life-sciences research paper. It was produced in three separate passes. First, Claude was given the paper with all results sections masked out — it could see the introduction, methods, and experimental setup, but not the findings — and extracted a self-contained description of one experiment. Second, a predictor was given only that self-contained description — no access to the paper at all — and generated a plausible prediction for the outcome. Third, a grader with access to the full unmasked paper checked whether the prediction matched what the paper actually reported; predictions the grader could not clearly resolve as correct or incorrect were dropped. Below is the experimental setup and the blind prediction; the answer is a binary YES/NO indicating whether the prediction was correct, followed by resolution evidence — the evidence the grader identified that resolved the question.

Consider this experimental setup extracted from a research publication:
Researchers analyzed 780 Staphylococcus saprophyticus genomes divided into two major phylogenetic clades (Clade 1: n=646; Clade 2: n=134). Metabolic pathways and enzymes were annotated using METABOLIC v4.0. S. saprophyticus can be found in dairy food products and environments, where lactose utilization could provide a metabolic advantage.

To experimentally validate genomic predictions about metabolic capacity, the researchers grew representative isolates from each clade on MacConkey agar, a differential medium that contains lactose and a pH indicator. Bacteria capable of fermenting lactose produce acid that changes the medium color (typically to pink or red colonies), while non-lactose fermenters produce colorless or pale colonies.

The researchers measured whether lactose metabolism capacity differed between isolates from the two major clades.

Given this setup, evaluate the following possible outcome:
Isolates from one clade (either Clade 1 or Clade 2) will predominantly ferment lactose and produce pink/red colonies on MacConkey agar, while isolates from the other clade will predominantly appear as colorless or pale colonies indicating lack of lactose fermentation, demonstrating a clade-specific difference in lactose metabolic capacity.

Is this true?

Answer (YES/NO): YES